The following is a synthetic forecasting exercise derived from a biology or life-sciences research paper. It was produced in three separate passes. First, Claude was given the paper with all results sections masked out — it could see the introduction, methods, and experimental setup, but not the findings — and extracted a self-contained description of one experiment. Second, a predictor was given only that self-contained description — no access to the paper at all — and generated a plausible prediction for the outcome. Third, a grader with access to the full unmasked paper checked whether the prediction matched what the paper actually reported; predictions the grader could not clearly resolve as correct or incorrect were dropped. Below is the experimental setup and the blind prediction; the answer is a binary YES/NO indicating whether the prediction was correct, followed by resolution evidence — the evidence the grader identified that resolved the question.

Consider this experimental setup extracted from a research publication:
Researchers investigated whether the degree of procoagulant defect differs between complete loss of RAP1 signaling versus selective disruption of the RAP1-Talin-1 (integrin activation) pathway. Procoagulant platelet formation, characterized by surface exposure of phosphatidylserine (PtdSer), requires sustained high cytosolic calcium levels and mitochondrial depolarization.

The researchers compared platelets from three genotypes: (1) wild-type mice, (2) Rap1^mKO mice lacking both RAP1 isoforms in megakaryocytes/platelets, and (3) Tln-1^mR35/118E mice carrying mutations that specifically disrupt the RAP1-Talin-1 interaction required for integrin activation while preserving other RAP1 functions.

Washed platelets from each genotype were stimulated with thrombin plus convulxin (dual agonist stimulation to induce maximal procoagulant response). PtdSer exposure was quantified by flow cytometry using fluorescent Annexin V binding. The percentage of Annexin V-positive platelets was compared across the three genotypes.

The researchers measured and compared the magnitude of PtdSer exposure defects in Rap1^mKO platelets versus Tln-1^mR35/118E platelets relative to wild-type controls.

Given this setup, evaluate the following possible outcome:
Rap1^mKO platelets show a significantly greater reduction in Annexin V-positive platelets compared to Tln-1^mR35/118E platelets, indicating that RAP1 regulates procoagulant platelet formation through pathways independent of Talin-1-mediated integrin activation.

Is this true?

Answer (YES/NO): YES